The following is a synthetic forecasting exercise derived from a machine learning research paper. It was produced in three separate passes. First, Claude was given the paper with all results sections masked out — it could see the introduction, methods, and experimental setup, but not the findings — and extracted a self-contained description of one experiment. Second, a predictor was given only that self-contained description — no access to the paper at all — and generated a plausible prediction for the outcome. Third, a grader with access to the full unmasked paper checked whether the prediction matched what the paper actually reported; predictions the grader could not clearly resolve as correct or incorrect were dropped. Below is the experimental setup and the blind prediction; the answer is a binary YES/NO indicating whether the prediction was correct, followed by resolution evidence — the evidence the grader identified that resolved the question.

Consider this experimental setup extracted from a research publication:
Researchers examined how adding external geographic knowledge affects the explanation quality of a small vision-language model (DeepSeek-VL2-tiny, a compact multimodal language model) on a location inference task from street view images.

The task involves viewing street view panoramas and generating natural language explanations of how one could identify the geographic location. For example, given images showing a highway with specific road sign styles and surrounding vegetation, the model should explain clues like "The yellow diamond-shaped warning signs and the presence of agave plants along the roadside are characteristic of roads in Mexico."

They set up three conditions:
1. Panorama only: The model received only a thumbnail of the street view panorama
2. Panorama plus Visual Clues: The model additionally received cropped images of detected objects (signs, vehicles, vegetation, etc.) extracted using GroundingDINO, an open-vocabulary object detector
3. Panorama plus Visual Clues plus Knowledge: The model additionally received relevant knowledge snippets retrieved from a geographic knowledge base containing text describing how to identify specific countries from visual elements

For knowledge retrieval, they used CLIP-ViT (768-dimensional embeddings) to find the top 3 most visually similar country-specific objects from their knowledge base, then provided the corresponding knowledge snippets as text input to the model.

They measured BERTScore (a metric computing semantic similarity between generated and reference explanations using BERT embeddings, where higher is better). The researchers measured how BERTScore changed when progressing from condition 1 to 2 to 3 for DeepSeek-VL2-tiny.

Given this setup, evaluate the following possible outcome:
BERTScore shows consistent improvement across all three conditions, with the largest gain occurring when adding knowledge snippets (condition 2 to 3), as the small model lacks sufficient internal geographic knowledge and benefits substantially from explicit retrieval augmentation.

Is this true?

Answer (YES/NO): YES